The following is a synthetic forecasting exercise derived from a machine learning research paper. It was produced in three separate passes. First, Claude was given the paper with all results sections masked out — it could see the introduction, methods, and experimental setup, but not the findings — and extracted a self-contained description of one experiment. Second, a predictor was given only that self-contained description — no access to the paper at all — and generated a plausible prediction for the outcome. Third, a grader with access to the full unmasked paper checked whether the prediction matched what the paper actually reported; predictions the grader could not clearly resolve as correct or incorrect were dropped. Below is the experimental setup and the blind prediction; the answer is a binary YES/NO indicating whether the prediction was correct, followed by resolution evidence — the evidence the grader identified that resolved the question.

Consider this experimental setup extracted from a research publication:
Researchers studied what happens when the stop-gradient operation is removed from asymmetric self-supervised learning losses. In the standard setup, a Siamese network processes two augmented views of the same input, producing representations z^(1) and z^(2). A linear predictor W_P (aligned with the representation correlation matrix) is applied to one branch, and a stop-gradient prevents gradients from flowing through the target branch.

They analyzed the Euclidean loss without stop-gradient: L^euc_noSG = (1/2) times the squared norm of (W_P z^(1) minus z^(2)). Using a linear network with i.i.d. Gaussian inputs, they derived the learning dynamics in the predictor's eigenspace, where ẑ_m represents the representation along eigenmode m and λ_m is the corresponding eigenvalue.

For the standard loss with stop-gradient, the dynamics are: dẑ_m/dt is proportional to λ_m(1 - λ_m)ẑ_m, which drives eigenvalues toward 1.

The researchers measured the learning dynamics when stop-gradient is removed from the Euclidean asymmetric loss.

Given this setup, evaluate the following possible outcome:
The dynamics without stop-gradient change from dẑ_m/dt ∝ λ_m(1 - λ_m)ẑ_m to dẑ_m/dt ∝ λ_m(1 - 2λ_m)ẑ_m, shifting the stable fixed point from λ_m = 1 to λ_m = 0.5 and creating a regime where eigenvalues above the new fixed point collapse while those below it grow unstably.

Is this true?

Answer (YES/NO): NO